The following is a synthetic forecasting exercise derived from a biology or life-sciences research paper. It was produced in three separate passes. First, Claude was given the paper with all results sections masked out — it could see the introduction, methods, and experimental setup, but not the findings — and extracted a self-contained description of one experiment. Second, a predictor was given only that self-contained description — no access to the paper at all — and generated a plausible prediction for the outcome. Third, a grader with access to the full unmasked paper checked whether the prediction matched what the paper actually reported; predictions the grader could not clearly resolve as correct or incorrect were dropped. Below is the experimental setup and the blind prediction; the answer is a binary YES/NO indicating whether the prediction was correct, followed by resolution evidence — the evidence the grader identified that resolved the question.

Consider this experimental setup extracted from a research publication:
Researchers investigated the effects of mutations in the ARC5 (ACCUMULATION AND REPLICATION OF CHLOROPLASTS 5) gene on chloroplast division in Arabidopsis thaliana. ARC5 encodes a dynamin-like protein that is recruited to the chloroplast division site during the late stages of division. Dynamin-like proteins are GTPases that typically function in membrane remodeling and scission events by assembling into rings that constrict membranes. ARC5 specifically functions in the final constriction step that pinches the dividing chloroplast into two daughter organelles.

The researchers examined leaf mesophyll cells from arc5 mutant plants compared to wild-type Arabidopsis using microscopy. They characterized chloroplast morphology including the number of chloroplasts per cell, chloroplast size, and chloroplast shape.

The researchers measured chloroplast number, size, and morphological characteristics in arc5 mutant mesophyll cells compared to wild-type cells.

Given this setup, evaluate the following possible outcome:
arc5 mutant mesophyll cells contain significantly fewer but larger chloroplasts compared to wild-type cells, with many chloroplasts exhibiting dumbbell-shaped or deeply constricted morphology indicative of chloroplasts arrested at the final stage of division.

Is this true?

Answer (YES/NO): NO